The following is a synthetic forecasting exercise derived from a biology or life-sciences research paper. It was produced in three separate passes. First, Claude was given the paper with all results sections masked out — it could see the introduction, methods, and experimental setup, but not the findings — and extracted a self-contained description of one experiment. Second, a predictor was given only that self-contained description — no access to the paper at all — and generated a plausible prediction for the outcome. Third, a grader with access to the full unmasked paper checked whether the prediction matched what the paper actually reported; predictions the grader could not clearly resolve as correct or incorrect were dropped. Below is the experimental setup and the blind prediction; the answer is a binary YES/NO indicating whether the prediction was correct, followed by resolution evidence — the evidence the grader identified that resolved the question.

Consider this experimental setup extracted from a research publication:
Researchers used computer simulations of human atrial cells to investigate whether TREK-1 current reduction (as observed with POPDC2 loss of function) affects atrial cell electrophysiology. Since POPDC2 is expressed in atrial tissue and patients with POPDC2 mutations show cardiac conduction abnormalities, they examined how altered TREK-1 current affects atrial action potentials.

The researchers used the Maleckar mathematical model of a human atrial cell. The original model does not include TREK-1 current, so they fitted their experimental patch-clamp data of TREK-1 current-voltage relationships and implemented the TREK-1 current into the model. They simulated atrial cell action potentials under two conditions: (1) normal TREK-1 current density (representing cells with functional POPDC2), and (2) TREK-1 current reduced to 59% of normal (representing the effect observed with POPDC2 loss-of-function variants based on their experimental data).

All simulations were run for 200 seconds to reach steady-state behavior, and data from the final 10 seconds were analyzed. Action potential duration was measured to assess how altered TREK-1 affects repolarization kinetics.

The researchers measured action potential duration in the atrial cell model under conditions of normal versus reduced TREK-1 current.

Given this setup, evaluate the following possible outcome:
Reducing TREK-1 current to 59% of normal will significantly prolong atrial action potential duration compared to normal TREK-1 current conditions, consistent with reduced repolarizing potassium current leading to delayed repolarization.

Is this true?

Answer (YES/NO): YES